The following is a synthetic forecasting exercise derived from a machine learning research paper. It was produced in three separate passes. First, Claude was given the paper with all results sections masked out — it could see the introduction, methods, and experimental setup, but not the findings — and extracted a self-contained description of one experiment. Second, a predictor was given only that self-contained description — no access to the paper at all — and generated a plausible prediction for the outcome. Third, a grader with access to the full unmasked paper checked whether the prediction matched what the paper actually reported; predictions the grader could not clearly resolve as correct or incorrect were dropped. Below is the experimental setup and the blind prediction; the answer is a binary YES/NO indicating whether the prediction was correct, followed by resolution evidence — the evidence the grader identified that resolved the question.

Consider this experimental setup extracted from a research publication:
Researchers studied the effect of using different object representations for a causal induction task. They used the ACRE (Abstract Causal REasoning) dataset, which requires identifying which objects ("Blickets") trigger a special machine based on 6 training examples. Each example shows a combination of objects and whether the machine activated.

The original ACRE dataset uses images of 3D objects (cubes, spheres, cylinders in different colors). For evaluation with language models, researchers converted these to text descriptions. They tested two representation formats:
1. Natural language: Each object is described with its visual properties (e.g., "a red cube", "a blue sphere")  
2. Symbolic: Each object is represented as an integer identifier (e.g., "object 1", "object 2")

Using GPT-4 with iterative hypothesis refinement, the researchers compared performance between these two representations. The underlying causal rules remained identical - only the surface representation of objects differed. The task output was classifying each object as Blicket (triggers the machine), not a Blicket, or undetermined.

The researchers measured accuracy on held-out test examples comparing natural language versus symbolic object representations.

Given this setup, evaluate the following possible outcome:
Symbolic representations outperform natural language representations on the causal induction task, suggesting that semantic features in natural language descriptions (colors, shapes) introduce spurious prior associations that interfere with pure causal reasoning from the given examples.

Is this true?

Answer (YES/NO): NO